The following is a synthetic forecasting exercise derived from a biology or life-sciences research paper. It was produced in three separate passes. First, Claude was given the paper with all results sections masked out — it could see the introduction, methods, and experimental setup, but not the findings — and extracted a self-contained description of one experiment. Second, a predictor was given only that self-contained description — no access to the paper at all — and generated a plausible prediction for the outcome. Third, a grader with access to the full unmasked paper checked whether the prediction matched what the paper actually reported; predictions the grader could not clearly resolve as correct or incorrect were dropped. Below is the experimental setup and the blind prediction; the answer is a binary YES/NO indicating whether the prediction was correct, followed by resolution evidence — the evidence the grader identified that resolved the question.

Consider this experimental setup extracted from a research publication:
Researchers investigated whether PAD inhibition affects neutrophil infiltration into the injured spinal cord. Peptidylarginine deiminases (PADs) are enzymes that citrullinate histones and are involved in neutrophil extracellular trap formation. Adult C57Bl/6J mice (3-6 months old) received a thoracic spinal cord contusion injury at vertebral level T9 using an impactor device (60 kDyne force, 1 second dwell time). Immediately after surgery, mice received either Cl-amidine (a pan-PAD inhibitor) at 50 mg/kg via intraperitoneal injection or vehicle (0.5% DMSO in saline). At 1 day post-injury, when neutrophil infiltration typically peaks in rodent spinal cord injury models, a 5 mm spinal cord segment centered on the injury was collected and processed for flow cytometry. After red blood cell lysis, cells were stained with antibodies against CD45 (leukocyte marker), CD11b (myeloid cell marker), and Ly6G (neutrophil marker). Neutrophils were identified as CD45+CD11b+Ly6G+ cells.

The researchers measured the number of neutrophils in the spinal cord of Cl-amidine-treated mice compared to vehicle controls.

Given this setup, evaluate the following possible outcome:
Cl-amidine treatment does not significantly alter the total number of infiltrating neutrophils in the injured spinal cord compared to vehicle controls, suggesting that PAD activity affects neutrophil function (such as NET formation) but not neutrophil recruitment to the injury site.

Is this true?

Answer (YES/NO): YES